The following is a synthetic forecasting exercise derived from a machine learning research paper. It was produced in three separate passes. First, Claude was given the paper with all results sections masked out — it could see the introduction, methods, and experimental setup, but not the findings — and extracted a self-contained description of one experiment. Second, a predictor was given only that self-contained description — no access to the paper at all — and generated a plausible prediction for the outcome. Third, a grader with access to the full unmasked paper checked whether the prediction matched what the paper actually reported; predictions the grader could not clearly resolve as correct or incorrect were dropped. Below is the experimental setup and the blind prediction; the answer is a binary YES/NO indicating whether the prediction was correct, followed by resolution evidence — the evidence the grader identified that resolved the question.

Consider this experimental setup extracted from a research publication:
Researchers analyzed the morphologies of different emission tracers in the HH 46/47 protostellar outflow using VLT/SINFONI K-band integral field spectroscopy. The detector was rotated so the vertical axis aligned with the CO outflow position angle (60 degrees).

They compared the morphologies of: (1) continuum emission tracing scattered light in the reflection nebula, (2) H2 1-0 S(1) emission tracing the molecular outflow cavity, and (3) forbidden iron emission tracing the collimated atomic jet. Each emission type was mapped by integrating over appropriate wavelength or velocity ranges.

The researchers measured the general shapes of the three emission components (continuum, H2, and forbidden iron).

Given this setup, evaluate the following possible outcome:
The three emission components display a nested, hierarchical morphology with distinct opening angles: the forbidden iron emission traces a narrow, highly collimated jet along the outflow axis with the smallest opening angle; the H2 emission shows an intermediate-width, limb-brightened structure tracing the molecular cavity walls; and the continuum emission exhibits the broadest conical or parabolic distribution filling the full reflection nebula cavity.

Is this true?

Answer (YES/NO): YES